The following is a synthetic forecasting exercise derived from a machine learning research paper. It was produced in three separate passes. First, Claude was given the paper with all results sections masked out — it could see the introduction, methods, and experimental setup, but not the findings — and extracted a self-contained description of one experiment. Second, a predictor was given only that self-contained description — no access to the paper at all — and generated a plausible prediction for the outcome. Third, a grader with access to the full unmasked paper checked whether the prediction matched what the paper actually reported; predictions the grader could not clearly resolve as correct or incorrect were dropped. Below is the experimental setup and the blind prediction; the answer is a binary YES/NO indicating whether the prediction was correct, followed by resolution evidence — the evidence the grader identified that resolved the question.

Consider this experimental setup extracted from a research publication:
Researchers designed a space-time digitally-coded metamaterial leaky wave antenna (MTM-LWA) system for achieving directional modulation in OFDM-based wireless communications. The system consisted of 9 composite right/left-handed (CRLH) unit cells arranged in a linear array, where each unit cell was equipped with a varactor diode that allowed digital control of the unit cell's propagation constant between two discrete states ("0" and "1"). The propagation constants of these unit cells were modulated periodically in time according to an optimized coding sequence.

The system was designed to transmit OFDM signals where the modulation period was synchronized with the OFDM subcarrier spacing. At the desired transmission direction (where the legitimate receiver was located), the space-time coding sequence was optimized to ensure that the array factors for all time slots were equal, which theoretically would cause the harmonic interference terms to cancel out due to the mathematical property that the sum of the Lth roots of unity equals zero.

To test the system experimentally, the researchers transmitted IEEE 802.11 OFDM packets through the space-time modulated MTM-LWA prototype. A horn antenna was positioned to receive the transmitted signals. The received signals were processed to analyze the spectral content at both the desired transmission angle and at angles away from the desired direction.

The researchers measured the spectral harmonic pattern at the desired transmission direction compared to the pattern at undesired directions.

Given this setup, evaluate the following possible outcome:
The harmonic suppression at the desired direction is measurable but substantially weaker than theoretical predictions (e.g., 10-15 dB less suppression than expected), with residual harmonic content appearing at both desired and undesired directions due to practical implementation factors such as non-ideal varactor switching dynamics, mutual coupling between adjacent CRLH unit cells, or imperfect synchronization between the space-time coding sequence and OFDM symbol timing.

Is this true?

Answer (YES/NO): NO